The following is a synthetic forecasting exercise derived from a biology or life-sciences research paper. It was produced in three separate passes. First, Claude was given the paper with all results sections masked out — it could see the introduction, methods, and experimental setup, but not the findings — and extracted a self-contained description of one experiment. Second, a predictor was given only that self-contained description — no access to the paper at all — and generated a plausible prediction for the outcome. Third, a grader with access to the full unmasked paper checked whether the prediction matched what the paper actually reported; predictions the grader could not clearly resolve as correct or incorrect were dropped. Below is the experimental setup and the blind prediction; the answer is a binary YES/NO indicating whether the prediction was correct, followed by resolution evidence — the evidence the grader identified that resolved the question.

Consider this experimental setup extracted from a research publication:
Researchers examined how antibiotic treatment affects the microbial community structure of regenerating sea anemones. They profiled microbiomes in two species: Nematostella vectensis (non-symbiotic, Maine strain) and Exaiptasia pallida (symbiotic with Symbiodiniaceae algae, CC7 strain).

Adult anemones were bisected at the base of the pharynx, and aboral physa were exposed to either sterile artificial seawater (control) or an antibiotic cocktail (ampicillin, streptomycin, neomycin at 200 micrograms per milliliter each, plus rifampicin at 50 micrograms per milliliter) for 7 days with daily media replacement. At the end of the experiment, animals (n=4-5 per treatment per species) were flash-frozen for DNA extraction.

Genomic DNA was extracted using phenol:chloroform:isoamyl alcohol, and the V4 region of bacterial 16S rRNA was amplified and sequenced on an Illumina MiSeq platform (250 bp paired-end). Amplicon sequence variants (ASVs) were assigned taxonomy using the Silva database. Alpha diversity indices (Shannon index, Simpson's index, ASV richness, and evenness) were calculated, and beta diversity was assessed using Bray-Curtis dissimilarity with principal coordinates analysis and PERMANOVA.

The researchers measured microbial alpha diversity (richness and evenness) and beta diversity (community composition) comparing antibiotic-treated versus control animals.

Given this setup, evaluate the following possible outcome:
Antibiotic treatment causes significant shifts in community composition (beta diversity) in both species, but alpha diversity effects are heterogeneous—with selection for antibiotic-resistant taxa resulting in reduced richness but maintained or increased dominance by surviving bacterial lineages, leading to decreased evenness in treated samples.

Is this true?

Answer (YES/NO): NO